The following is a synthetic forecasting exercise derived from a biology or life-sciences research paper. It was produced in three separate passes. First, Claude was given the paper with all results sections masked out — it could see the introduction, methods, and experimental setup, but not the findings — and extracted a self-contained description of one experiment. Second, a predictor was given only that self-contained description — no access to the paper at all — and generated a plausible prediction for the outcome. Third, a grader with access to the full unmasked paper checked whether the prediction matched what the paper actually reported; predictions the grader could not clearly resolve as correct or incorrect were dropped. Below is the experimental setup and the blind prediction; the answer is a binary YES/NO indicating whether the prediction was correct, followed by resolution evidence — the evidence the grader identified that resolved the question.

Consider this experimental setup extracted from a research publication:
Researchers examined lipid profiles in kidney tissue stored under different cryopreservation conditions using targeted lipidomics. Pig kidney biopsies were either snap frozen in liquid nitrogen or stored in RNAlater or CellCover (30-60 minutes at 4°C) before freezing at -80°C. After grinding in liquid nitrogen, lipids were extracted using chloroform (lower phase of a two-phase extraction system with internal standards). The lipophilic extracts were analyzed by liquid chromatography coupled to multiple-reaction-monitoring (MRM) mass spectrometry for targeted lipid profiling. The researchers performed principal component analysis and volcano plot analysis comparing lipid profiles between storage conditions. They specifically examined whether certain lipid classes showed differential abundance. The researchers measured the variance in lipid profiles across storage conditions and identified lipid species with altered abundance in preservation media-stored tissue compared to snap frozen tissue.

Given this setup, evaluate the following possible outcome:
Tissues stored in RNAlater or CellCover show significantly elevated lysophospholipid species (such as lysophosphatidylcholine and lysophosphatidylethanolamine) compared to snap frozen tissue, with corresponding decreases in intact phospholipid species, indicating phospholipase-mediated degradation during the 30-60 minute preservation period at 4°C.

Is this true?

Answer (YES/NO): NO